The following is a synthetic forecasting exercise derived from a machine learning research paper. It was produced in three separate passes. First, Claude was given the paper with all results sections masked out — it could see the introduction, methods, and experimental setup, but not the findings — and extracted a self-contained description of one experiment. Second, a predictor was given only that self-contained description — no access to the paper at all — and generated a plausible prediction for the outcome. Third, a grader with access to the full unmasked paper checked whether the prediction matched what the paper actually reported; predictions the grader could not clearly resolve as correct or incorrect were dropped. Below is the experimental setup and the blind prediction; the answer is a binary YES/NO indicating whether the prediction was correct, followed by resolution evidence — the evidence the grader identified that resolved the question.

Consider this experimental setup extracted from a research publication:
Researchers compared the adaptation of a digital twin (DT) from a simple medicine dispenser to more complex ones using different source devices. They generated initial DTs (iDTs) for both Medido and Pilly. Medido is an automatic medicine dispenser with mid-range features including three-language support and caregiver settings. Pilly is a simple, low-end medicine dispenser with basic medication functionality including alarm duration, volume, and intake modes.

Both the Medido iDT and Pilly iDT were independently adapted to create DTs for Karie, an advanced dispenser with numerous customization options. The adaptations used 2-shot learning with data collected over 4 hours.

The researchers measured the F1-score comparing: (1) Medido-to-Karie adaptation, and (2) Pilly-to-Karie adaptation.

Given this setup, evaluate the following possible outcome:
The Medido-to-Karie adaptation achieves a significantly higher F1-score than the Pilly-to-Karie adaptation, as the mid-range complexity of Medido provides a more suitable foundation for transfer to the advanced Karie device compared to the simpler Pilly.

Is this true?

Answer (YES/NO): NO